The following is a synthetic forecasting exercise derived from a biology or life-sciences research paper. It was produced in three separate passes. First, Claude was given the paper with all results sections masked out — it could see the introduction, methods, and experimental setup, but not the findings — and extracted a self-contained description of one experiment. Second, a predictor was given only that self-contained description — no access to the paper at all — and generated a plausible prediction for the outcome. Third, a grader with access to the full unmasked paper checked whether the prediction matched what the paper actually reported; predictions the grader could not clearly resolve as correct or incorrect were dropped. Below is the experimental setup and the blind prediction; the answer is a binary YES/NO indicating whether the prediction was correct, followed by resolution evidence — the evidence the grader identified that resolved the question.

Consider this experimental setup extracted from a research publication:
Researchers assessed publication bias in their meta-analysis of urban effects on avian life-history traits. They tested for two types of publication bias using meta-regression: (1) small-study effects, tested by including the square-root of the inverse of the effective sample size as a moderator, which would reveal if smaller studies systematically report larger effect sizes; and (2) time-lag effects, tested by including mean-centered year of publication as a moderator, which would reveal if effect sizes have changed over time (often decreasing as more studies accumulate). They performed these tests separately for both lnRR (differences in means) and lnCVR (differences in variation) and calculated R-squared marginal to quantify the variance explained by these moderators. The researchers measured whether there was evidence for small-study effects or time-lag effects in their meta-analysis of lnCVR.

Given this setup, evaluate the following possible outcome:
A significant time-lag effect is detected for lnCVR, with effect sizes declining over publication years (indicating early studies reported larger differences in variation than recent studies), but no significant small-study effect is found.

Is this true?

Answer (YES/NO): NO